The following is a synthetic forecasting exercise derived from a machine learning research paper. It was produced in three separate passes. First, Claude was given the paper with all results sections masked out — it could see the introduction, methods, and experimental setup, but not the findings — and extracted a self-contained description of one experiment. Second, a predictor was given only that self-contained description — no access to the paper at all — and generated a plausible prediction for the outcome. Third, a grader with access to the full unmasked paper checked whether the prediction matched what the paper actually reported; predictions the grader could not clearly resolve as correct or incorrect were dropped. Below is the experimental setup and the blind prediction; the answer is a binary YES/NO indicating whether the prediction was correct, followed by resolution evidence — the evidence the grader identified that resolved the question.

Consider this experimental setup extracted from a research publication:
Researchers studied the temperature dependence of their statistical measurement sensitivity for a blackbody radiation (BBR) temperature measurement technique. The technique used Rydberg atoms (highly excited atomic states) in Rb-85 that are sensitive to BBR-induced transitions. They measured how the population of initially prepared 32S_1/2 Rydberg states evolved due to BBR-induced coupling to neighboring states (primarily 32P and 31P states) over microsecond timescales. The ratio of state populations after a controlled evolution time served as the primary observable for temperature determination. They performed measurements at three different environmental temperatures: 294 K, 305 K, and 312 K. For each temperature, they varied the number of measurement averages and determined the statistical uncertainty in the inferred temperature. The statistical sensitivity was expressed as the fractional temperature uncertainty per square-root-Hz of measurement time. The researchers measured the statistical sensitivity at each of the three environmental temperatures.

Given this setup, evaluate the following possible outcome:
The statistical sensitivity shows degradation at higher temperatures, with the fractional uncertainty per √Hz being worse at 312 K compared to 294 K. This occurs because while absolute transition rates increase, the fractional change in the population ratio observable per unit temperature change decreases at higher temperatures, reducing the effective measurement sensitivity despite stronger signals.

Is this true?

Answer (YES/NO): NO